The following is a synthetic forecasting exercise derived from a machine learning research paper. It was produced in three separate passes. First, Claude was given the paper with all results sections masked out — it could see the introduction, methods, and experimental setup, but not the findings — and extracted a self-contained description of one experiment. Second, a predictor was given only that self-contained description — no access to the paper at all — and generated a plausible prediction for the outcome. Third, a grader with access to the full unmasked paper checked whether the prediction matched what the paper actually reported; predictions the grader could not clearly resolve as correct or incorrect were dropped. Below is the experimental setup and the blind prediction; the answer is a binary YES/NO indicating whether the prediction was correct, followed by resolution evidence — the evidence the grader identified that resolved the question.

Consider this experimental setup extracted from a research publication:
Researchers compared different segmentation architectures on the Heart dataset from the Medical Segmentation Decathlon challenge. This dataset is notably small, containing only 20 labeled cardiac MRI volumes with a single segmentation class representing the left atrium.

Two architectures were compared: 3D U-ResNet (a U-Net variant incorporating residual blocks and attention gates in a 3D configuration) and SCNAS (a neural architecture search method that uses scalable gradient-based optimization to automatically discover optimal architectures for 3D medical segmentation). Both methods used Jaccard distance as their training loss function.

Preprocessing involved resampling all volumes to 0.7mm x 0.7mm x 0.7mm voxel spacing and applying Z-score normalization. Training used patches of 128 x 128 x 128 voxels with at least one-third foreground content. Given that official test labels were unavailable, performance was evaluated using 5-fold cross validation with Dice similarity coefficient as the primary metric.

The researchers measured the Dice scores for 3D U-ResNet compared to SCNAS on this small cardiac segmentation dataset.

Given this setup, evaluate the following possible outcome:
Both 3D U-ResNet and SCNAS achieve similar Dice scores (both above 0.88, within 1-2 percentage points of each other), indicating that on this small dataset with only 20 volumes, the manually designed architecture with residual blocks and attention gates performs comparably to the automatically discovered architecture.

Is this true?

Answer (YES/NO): YES